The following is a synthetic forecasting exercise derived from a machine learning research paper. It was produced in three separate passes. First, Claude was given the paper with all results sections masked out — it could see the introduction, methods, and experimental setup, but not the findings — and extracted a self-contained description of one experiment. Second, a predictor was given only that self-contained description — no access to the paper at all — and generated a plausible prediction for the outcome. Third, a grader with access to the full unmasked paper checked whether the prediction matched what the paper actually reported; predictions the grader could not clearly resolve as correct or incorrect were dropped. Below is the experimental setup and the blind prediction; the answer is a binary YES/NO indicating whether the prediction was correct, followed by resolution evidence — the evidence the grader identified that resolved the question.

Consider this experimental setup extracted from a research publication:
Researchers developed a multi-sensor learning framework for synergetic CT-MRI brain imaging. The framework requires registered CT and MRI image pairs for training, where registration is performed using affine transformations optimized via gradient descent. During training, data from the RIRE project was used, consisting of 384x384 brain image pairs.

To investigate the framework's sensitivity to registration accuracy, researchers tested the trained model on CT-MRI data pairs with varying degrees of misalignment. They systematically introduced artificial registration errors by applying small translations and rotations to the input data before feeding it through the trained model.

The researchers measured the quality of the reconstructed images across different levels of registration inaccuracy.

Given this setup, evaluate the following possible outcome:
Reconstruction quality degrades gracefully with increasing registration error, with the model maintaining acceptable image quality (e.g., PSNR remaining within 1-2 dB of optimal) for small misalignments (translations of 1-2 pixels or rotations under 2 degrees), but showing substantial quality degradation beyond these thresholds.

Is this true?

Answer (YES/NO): NO